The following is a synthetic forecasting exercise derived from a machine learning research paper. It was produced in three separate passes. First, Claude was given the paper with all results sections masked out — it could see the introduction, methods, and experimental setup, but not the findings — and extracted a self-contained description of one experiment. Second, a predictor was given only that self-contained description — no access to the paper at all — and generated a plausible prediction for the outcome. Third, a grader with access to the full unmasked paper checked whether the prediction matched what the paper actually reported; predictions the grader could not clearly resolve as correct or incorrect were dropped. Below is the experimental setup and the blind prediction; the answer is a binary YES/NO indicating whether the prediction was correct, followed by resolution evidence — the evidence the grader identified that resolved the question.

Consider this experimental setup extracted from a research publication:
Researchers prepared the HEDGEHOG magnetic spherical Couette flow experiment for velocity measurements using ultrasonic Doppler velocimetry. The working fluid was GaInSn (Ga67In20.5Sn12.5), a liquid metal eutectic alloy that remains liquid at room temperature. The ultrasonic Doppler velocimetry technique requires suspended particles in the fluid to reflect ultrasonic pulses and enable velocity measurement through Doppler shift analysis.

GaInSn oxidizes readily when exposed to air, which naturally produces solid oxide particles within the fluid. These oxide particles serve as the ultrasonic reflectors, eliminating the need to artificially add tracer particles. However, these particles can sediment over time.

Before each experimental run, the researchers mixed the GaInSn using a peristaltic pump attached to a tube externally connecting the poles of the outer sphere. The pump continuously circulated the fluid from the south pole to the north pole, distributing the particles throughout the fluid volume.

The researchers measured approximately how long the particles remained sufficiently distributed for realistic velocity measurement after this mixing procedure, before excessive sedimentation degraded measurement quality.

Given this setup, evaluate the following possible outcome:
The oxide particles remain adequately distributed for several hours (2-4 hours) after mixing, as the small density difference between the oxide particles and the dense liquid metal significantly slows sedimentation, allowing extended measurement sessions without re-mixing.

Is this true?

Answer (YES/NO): NO